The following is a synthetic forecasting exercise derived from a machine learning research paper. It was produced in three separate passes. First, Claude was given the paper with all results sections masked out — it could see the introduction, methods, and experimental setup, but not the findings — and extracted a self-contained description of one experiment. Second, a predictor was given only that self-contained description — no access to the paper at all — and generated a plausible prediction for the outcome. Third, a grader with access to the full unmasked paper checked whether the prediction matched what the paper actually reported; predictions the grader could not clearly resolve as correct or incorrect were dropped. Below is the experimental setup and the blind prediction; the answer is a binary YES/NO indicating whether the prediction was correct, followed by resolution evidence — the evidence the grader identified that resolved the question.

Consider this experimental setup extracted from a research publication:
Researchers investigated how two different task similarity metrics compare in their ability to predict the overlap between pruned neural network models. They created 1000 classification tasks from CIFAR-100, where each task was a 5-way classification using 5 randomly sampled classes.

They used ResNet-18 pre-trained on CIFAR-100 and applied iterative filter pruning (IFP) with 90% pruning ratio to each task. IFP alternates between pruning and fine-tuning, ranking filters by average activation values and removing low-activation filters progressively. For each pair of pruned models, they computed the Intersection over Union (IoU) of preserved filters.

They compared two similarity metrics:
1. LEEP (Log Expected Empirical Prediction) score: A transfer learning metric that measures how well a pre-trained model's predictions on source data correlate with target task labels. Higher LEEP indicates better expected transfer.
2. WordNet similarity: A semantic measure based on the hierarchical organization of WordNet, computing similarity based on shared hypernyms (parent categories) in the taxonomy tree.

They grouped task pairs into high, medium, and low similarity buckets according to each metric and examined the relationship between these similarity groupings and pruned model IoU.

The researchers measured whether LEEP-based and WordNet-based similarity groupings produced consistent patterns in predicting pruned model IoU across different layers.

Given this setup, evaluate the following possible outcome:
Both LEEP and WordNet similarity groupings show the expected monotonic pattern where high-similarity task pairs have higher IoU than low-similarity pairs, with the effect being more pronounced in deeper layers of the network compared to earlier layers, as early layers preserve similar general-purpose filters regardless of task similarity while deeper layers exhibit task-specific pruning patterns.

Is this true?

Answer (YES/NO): YES